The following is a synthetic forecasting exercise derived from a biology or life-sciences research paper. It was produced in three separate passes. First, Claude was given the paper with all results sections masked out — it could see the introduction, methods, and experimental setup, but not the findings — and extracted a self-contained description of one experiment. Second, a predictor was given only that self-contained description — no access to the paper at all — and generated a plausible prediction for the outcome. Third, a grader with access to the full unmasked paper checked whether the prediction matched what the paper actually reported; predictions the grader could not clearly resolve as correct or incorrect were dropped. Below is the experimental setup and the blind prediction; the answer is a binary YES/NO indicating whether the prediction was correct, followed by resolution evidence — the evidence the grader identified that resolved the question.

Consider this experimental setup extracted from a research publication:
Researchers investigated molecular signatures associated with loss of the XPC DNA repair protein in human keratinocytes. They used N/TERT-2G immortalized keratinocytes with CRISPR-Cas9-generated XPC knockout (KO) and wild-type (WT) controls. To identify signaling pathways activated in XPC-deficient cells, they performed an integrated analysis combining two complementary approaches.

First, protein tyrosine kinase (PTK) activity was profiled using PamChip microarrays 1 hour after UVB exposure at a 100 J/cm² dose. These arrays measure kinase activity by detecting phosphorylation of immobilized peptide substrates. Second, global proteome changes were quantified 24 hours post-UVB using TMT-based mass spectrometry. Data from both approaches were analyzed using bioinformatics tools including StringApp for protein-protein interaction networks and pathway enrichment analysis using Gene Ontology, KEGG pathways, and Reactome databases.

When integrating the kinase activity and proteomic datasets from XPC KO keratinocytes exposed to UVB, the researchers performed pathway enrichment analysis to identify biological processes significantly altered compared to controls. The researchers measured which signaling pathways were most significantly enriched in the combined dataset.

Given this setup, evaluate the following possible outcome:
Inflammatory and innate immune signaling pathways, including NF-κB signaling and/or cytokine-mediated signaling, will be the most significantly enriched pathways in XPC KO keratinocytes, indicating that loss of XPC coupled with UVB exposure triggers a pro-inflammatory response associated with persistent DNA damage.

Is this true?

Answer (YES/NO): NO